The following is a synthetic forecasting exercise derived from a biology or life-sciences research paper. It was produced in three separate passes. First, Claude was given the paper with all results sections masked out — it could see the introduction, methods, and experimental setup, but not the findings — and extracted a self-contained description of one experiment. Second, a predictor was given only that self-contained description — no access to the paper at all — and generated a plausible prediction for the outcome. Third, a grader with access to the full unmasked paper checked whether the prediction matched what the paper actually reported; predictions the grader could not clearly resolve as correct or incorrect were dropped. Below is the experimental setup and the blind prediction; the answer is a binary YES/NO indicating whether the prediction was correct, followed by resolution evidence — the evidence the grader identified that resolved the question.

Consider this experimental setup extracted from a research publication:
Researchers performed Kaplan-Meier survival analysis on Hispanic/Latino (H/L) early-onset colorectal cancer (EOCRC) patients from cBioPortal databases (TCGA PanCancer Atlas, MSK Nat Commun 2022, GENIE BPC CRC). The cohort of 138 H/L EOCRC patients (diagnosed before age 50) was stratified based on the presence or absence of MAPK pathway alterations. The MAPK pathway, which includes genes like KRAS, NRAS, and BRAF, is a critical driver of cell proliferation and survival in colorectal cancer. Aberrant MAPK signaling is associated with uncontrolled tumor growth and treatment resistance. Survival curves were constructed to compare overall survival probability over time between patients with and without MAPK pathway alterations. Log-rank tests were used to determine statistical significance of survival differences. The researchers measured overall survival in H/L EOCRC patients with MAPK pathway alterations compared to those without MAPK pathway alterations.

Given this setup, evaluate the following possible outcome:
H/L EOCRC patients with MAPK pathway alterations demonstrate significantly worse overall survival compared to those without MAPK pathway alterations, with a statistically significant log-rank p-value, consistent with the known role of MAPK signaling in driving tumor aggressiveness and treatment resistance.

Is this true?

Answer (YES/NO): NO